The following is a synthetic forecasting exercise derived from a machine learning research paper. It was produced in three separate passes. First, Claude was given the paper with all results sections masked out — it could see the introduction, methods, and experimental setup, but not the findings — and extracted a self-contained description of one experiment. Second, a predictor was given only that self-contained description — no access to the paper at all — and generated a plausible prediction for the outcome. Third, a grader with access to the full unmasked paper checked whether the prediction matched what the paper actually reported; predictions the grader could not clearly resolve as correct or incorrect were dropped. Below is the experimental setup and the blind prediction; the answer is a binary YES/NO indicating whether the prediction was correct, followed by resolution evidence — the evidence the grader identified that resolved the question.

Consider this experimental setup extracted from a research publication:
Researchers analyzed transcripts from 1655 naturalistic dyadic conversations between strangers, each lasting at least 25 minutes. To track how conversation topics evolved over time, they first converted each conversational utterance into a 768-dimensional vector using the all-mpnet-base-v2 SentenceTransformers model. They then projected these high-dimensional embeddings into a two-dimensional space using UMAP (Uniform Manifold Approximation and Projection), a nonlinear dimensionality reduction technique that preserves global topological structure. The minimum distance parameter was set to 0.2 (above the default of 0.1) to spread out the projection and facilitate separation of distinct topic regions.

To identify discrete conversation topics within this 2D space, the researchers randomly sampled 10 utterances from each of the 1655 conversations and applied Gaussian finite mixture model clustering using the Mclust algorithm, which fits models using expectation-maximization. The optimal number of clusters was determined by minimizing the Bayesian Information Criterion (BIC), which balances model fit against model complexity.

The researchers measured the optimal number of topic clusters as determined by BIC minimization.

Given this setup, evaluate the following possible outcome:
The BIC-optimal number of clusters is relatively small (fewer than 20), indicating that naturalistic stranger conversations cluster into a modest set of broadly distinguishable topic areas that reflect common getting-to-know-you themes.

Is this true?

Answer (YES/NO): YES